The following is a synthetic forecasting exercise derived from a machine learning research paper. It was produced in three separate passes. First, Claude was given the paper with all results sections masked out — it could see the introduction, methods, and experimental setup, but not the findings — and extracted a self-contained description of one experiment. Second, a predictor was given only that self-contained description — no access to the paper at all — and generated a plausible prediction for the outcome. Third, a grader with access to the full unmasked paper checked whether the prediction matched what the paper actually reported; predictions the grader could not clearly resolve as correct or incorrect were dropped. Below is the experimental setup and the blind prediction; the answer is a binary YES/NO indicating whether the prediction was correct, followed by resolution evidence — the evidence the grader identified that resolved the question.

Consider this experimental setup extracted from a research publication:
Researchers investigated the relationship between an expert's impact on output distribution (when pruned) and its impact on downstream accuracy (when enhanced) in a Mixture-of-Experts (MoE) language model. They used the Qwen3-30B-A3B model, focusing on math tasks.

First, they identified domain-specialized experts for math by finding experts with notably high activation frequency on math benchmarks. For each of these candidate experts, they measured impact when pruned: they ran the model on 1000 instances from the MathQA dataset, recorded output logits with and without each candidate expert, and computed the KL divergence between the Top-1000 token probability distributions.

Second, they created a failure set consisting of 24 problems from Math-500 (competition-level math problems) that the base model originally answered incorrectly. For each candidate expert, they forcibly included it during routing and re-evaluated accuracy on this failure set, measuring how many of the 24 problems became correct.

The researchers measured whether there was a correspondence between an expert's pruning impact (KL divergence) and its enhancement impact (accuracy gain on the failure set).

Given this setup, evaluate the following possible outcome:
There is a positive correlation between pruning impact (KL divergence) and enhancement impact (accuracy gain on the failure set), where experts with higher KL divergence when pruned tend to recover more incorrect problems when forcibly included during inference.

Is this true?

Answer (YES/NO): YES